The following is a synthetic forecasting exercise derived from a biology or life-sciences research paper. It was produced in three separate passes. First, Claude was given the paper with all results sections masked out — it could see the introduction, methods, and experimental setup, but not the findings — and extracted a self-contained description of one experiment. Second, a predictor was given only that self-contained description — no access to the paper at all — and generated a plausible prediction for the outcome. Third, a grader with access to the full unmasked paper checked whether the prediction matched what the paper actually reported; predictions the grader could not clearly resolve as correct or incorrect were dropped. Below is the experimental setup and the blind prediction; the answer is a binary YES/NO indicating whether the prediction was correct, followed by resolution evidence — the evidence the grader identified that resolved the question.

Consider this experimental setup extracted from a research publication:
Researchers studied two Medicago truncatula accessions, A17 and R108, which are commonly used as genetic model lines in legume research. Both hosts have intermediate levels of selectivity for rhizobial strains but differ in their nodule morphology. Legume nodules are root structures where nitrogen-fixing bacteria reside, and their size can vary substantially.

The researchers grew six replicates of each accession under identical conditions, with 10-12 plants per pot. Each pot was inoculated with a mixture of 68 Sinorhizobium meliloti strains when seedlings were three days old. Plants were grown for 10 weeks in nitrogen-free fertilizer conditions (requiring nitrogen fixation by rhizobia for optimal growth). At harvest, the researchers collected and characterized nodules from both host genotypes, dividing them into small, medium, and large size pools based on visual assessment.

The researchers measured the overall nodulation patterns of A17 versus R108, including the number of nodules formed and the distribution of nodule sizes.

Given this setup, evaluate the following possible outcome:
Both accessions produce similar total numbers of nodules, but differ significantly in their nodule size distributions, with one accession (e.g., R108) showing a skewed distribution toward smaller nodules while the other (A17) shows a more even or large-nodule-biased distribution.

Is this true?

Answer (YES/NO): NO